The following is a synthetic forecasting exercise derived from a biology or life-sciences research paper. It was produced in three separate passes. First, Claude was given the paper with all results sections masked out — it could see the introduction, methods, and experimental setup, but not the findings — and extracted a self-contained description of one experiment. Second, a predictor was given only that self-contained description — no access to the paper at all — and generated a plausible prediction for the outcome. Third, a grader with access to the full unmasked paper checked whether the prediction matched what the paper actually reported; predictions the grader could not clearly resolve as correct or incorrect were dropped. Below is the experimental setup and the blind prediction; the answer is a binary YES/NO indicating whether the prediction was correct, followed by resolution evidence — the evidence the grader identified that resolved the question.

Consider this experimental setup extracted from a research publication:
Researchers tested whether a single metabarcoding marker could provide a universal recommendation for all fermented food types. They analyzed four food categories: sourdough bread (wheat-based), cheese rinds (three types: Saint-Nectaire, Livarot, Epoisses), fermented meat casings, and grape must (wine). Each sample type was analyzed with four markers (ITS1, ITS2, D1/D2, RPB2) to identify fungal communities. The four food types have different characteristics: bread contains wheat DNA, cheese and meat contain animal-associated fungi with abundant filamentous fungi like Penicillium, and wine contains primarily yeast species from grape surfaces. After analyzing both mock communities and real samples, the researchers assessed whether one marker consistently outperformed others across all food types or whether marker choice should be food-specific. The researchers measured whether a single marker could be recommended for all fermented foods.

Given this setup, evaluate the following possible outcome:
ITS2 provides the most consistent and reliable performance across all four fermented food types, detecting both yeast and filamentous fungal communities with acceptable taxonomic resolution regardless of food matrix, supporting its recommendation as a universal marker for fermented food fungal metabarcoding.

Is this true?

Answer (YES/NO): NO